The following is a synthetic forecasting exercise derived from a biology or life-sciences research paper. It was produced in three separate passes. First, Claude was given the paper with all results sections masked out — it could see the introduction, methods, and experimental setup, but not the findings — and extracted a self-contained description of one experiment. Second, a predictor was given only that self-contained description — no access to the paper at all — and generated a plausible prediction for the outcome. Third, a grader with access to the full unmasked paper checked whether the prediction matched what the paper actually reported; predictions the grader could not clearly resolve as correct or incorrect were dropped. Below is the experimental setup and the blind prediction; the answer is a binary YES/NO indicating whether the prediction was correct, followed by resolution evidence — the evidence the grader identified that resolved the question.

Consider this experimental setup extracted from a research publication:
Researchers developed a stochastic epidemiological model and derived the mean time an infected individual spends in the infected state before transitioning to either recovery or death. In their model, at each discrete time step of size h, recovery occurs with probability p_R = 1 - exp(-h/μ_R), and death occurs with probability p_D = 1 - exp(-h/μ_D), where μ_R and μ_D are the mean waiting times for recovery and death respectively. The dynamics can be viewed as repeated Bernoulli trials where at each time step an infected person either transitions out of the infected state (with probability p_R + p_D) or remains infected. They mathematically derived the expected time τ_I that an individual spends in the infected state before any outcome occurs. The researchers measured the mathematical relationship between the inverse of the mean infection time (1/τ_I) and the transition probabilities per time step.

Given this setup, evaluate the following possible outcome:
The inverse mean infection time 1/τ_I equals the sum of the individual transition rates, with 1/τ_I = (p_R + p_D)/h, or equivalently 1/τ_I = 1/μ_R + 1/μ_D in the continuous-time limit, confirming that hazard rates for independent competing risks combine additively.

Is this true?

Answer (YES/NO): YES